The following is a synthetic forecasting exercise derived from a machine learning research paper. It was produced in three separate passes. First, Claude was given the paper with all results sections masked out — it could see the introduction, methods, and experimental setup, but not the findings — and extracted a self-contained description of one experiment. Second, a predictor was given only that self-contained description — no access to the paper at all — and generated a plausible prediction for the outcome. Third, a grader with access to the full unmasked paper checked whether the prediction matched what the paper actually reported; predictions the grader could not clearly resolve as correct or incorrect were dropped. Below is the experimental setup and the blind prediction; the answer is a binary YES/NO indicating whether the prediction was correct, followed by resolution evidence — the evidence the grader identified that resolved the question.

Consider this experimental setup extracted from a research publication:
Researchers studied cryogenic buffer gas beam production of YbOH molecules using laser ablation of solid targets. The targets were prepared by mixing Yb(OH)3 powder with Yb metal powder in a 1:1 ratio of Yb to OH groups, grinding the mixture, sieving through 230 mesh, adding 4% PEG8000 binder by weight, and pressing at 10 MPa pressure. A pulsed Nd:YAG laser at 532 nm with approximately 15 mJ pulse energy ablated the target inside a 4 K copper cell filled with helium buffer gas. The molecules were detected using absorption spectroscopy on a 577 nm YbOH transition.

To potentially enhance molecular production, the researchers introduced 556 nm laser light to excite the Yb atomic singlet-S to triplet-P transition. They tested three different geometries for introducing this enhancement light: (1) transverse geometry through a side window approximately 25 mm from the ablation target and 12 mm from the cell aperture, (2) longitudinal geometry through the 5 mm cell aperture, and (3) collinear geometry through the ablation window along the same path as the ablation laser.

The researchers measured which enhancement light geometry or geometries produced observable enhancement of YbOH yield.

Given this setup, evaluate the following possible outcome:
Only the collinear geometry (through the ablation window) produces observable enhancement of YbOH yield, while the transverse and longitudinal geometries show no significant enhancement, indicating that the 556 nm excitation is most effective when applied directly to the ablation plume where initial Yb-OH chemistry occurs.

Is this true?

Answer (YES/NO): NO